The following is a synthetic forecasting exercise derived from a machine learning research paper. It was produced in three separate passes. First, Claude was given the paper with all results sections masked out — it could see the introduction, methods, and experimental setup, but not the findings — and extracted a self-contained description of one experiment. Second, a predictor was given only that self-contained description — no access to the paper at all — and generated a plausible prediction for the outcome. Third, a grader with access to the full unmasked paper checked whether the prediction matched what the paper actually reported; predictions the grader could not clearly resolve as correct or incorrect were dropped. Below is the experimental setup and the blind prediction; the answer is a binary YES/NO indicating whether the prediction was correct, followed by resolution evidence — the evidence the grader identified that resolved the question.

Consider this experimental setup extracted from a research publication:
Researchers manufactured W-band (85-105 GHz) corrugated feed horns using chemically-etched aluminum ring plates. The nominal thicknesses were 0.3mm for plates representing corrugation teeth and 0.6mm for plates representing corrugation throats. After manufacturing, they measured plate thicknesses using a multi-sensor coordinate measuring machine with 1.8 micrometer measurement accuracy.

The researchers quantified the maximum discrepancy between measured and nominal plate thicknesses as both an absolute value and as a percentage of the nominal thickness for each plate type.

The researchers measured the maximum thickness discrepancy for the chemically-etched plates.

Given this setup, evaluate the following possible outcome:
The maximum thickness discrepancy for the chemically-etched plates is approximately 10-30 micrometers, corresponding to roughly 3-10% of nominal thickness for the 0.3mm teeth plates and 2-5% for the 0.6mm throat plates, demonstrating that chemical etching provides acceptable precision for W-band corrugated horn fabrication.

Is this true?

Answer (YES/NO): NO